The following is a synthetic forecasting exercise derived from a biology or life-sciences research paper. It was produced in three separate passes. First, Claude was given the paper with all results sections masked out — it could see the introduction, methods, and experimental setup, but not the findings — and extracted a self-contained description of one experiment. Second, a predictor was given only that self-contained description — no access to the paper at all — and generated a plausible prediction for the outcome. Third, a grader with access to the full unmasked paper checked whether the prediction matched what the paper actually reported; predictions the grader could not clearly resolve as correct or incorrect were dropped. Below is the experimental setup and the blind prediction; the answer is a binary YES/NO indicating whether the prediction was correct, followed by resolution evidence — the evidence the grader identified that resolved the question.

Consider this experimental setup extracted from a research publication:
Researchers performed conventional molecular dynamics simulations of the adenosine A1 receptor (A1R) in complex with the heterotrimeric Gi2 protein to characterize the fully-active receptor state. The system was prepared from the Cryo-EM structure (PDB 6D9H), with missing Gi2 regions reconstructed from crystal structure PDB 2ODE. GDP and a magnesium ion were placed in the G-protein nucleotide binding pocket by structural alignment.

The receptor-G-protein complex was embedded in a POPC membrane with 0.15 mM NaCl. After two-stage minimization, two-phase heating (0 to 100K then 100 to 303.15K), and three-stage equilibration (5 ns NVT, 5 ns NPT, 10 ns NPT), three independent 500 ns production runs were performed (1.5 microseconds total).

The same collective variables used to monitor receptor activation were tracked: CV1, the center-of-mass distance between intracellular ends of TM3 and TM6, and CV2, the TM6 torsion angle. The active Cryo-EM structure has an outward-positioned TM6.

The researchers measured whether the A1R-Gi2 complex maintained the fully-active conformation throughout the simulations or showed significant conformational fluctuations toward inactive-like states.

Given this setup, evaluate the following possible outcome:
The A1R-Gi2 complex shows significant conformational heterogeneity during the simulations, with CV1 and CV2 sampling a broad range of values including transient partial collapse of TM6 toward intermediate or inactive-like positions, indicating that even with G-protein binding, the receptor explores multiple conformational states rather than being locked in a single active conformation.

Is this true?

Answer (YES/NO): NO